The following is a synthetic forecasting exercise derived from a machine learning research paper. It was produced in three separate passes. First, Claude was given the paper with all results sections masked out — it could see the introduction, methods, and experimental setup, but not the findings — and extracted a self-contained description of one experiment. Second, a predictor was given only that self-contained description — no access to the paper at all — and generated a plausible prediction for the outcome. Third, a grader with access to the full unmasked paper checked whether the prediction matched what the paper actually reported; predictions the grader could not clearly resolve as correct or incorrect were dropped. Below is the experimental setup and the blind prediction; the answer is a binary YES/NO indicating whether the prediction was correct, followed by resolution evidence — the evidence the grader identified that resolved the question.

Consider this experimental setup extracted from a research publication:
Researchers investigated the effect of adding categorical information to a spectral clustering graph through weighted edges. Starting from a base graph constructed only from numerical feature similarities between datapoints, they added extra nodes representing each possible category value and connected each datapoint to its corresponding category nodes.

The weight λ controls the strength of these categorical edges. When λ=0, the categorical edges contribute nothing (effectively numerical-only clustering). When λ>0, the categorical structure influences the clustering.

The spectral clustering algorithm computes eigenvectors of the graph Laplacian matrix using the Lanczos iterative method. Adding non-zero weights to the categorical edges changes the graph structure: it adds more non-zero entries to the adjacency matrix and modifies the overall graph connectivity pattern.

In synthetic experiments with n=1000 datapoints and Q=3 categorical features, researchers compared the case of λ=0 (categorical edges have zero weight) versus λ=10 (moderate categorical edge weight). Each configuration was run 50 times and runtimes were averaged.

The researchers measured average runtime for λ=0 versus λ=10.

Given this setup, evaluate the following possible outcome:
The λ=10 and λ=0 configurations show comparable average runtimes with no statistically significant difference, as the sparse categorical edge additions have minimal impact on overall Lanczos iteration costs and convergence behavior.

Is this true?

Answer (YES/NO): NO